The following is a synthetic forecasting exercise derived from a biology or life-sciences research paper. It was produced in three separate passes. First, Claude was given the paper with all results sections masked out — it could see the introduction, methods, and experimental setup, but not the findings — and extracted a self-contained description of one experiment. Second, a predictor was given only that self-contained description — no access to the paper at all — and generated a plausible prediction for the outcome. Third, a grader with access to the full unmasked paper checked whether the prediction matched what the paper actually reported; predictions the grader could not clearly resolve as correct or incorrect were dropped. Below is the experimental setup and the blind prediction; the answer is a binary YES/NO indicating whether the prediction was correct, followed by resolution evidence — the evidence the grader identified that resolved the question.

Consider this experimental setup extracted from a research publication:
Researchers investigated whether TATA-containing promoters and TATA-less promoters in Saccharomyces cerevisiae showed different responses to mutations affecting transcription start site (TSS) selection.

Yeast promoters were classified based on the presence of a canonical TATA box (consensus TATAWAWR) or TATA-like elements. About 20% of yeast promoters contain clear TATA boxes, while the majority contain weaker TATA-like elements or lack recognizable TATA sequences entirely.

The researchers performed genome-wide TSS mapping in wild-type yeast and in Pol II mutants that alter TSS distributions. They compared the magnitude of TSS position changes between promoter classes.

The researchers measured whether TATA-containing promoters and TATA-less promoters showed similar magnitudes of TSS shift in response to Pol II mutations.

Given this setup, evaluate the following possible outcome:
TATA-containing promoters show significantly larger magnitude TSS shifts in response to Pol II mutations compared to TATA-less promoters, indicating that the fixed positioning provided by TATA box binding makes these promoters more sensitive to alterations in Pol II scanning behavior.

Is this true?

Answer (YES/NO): NO